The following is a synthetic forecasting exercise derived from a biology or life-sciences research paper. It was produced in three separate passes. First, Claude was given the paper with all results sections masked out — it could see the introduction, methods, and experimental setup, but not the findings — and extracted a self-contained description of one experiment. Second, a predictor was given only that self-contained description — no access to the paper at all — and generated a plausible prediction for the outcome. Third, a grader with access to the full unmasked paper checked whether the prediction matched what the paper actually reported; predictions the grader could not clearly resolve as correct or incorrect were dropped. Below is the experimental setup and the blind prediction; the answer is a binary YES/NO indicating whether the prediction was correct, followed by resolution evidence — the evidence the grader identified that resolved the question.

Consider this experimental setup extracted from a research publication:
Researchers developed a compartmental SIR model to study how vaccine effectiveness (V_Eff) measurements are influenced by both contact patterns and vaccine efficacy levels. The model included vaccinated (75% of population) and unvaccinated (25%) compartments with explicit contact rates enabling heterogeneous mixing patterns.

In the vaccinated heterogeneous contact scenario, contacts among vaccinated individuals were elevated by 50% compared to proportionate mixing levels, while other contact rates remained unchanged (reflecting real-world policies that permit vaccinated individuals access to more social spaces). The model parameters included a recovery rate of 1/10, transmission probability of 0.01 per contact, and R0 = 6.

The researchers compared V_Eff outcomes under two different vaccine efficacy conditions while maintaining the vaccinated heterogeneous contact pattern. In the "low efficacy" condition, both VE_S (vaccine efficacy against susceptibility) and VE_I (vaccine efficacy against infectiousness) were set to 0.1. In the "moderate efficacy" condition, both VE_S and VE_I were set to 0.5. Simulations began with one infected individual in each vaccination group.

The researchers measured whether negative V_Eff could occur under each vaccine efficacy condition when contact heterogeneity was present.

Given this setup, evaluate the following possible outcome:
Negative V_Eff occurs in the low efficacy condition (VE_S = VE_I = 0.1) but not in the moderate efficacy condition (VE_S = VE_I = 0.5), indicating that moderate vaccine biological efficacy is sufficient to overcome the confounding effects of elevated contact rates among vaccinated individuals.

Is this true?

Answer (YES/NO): YES